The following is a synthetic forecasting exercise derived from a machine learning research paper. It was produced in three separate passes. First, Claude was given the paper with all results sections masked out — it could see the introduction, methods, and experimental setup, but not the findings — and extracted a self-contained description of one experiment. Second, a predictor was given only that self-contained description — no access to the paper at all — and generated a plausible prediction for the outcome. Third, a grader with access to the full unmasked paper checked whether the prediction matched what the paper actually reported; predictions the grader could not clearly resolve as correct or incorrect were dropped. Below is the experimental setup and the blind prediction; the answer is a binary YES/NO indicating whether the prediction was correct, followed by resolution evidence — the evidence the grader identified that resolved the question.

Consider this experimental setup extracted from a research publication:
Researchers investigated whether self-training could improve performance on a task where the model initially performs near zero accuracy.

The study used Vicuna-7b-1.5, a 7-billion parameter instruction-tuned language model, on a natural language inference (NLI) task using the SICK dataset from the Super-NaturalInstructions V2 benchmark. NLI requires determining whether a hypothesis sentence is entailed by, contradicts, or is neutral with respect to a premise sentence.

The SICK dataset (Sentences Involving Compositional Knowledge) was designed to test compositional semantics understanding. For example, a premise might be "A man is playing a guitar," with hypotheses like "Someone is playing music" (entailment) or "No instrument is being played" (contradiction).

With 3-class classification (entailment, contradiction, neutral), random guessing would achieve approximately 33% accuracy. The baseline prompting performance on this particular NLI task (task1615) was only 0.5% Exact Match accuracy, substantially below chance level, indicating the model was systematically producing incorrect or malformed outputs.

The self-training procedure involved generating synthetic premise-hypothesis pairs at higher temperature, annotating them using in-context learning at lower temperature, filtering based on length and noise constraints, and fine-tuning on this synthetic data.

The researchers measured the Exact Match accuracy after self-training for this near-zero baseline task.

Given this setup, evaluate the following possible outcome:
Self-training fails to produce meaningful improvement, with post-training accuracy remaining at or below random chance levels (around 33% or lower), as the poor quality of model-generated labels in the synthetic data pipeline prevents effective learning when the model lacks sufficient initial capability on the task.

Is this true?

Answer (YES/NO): YES